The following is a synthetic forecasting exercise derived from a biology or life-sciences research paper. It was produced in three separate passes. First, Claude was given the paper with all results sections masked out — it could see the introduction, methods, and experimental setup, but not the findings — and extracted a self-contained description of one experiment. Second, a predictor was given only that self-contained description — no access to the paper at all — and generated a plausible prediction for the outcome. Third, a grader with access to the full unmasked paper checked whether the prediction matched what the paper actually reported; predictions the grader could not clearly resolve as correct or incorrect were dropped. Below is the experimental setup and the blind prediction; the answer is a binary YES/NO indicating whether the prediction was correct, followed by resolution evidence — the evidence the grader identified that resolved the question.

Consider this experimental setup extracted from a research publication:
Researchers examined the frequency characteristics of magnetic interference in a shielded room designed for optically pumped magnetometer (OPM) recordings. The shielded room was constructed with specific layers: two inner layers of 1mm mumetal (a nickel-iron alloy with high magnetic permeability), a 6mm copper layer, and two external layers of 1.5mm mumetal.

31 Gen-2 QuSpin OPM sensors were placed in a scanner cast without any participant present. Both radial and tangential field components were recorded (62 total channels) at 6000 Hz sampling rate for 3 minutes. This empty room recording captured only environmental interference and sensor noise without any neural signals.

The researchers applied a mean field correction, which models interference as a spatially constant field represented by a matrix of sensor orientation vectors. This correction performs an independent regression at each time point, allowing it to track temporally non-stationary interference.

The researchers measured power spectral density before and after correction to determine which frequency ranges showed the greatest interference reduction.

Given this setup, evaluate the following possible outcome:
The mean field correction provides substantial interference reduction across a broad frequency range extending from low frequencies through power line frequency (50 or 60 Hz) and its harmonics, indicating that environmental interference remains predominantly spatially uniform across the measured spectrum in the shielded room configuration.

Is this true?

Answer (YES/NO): YES